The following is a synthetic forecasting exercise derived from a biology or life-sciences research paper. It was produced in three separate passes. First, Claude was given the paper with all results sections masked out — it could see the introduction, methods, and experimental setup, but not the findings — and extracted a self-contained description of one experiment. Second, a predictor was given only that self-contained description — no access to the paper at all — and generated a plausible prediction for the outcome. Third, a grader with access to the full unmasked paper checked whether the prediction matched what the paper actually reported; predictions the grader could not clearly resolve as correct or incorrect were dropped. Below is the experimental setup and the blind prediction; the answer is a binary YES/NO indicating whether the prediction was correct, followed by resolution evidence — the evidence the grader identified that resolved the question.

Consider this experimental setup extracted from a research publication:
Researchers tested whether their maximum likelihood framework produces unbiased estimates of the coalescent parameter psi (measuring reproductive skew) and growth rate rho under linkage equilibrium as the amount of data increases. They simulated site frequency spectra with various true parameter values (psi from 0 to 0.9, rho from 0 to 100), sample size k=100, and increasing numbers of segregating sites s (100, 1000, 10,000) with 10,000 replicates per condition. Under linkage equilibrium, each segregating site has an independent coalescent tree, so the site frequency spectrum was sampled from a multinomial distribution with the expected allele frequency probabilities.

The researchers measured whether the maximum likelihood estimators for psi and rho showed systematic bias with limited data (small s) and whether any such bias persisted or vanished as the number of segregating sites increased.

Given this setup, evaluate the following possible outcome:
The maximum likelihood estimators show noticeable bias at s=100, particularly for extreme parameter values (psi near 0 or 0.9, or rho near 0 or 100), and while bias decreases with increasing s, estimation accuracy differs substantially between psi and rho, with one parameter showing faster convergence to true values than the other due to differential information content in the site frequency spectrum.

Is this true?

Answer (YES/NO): NO